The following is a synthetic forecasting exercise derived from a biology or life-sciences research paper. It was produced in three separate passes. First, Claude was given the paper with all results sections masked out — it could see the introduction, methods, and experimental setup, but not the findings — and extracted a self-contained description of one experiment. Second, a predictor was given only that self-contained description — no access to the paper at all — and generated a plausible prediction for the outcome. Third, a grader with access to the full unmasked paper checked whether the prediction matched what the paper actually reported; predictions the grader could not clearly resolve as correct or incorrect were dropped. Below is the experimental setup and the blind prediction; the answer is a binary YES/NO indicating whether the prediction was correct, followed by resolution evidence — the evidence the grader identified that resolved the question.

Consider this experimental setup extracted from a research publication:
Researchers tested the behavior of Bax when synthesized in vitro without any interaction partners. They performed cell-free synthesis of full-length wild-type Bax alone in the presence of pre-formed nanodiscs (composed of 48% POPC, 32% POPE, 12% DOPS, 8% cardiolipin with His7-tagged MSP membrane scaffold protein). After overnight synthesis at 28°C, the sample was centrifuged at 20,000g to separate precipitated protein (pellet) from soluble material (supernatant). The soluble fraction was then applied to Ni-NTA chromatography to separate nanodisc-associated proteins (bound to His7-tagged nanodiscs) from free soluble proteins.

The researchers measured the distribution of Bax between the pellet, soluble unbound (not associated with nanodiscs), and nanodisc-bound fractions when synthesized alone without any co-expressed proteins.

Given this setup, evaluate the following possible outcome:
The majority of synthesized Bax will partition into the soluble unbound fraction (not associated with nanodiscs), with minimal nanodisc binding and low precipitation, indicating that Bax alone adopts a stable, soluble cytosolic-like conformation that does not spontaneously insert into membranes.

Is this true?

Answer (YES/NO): NO